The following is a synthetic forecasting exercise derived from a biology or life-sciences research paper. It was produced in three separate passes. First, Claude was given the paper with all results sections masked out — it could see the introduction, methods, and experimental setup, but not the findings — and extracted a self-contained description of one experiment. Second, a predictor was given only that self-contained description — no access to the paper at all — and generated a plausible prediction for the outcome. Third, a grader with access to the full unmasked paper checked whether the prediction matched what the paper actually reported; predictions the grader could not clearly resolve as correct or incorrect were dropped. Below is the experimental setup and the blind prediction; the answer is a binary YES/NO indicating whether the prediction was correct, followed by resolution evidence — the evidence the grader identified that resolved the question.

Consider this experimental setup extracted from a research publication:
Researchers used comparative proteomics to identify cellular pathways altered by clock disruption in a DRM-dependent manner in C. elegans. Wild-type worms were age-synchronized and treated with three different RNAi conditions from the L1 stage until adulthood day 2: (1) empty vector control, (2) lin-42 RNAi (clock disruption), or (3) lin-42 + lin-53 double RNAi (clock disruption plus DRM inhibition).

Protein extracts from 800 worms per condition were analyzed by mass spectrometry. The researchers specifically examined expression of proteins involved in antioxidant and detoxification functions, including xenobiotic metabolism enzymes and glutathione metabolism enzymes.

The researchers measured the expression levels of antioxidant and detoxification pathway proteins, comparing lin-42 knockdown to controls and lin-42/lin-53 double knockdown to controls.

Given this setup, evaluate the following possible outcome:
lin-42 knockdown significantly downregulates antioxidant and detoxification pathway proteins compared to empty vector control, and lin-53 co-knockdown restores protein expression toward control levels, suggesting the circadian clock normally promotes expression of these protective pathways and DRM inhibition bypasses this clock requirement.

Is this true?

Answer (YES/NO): YES